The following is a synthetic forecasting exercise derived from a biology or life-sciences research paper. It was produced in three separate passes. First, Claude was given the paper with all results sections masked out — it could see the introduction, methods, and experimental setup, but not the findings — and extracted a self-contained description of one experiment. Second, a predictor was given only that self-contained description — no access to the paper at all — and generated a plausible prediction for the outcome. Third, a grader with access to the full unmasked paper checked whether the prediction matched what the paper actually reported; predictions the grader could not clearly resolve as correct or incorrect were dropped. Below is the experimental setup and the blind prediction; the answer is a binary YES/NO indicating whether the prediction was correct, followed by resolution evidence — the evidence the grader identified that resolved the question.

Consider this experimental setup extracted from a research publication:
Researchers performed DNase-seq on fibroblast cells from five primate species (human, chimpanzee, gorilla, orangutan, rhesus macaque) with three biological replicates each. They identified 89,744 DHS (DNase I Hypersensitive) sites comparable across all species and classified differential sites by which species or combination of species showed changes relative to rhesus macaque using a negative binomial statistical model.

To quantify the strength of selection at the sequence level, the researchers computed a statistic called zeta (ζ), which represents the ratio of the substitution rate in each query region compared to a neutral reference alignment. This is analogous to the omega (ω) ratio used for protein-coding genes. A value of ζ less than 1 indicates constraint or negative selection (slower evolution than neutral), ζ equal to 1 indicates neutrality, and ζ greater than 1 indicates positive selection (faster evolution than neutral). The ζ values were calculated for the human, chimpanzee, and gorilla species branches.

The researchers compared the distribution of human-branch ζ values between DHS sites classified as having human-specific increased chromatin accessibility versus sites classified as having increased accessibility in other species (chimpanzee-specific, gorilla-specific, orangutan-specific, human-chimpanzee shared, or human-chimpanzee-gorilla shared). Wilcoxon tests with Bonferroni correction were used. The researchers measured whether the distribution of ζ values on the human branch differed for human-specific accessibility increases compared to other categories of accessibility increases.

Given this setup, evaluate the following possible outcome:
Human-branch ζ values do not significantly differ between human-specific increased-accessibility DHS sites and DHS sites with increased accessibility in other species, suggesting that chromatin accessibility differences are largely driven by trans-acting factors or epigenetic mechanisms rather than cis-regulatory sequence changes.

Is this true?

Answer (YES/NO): NO